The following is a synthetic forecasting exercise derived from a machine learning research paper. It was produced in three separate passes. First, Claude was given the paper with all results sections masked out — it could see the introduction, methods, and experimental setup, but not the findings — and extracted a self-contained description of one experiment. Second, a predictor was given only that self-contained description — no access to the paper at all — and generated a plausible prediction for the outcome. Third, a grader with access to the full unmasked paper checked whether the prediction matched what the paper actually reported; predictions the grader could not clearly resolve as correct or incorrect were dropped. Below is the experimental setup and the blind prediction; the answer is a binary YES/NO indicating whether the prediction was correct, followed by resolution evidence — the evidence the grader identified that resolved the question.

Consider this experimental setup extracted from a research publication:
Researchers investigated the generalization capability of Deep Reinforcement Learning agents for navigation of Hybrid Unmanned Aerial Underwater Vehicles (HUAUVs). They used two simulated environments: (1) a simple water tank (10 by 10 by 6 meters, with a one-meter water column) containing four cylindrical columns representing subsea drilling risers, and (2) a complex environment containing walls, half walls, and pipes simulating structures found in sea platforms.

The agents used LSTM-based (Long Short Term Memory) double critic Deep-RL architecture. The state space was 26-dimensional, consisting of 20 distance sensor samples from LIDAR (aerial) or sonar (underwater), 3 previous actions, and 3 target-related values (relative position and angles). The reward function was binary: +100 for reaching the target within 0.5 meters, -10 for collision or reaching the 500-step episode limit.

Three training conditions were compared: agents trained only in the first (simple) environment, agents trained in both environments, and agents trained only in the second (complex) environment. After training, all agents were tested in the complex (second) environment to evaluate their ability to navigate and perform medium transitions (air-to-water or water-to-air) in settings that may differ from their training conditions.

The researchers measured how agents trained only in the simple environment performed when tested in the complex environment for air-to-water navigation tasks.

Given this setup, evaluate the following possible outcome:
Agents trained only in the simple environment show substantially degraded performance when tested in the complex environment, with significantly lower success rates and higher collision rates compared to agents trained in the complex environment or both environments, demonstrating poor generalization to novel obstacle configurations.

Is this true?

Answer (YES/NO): NO